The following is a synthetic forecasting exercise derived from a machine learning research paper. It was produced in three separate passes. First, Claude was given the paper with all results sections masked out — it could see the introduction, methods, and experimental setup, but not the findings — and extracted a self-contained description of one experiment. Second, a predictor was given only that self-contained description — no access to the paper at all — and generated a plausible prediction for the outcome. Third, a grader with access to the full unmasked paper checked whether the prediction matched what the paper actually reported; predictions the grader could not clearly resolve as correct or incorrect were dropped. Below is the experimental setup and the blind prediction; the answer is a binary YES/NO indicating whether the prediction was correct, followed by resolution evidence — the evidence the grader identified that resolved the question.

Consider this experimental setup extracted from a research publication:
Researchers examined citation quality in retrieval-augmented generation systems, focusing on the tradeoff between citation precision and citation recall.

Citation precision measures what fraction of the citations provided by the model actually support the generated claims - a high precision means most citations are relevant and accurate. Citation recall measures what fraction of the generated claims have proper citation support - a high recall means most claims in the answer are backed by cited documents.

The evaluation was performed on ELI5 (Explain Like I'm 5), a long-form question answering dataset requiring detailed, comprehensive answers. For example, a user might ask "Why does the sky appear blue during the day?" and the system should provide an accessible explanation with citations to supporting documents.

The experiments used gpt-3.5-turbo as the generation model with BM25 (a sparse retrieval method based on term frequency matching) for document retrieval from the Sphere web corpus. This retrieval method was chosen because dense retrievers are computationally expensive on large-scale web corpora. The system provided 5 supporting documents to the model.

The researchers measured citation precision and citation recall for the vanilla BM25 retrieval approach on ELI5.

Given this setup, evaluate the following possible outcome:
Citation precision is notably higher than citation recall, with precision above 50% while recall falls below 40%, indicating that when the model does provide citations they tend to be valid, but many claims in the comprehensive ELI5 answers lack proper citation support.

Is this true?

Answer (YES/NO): NO